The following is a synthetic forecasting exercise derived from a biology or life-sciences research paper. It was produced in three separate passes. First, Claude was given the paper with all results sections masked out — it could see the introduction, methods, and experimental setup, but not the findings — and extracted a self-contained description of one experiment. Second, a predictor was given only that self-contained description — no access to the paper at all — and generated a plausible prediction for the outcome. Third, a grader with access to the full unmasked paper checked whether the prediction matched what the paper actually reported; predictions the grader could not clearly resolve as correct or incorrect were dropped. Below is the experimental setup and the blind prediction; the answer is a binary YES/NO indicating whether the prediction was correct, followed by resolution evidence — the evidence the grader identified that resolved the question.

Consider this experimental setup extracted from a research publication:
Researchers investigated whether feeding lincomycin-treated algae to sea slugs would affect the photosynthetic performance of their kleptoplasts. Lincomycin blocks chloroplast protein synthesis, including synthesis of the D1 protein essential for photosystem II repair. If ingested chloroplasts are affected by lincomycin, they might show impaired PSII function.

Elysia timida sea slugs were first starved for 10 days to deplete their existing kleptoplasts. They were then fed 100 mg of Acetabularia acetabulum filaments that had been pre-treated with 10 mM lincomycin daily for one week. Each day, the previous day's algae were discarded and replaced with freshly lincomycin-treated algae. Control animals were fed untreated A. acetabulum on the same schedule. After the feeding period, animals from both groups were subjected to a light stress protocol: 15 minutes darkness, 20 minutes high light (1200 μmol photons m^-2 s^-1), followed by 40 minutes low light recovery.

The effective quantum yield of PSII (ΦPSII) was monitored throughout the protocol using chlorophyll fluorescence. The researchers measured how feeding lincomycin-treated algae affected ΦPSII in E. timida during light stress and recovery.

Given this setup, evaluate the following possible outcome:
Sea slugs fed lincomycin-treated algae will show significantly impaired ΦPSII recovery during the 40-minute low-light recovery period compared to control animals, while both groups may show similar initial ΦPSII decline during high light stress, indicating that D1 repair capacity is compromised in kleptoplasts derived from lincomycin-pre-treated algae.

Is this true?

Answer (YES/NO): NO